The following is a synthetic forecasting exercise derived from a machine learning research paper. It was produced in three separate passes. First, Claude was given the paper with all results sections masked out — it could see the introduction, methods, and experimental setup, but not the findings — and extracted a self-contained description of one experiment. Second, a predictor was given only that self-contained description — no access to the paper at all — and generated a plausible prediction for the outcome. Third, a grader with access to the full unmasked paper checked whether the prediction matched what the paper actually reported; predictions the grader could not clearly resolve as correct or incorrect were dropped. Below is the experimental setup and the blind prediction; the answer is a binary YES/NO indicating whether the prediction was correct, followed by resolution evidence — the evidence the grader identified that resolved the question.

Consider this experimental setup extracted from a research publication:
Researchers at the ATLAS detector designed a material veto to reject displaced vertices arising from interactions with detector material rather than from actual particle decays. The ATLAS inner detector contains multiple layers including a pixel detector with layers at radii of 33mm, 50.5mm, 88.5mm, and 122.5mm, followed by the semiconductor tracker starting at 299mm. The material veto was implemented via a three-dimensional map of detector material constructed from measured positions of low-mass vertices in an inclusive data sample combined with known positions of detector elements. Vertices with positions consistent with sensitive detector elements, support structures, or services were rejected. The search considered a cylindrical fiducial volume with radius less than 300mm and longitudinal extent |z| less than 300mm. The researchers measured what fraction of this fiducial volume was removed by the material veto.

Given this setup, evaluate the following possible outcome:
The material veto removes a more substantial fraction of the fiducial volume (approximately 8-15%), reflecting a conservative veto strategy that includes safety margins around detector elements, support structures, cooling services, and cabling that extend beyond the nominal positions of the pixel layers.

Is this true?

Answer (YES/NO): NO